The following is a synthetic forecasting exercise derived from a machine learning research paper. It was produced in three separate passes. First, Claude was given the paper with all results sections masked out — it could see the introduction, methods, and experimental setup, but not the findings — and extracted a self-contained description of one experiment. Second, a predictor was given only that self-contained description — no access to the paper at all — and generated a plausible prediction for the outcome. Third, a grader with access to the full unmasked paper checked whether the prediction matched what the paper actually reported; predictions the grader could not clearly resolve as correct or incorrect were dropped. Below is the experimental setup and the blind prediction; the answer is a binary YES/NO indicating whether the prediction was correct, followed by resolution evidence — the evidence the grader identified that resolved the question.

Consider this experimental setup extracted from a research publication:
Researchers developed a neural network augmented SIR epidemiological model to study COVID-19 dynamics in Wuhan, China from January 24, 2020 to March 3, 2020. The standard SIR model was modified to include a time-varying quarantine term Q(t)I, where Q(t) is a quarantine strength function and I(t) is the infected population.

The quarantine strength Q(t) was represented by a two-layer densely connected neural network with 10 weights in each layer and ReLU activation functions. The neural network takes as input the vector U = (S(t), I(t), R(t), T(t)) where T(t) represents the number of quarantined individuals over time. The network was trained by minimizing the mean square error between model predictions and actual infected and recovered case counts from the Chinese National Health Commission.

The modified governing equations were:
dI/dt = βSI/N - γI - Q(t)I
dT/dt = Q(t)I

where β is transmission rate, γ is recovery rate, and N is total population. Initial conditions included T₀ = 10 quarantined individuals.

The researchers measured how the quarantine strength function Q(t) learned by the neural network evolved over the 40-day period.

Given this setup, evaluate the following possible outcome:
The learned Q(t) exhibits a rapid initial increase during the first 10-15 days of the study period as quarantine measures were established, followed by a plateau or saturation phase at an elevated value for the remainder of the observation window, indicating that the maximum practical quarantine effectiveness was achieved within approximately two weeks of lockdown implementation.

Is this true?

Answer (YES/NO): NO